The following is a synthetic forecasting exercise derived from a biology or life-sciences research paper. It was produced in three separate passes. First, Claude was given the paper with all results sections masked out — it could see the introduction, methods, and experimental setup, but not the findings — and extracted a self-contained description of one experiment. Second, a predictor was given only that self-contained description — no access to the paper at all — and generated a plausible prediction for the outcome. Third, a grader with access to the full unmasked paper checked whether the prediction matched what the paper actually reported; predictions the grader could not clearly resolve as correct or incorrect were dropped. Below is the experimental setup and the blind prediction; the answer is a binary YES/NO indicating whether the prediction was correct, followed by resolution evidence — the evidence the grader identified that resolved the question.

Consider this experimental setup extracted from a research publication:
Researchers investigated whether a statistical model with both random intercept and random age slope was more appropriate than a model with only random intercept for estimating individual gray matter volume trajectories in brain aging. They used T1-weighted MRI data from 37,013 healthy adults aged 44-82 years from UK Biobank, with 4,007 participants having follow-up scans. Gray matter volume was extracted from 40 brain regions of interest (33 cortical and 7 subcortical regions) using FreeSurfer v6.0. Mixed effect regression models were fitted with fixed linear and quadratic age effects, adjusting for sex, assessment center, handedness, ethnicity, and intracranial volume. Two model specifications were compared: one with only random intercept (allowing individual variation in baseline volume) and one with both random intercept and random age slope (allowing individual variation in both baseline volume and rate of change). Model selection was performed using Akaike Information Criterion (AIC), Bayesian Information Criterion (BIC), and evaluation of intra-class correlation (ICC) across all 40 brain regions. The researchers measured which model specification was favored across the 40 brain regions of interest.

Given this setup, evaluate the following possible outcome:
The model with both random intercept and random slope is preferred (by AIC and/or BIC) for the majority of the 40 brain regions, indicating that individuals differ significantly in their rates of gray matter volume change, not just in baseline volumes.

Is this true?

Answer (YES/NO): YES